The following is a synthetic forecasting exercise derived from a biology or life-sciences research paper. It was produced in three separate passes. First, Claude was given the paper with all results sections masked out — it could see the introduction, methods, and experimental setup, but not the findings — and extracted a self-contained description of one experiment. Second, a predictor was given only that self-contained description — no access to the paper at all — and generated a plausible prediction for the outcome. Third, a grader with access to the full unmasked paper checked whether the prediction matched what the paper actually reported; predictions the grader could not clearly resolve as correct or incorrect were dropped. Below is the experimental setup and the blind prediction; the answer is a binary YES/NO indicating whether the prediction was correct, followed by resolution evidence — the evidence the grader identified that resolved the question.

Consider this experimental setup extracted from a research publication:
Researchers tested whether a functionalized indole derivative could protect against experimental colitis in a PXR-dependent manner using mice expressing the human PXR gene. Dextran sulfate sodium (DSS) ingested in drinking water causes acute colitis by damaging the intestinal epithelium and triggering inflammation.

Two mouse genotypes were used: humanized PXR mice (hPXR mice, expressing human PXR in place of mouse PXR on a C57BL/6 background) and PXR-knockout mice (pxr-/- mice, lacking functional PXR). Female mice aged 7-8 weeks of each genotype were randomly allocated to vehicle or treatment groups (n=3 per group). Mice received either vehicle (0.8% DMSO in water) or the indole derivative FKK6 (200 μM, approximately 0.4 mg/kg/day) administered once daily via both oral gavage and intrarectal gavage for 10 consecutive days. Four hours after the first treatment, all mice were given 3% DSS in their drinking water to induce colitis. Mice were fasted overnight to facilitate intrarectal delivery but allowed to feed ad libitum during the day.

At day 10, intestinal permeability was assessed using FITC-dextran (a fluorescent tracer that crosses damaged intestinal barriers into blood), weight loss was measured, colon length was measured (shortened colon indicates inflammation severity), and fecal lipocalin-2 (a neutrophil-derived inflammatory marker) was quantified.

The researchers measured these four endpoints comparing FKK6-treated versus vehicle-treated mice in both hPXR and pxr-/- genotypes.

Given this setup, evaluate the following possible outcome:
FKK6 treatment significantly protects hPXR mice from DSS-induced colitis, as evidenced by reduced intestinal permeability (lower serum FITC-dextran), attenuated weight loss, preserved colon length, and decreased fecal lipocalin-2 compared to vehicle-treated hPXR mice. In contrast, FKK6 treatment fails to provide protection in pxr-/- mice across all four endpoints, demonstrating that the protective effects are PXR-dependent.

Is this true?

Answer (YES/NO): NO